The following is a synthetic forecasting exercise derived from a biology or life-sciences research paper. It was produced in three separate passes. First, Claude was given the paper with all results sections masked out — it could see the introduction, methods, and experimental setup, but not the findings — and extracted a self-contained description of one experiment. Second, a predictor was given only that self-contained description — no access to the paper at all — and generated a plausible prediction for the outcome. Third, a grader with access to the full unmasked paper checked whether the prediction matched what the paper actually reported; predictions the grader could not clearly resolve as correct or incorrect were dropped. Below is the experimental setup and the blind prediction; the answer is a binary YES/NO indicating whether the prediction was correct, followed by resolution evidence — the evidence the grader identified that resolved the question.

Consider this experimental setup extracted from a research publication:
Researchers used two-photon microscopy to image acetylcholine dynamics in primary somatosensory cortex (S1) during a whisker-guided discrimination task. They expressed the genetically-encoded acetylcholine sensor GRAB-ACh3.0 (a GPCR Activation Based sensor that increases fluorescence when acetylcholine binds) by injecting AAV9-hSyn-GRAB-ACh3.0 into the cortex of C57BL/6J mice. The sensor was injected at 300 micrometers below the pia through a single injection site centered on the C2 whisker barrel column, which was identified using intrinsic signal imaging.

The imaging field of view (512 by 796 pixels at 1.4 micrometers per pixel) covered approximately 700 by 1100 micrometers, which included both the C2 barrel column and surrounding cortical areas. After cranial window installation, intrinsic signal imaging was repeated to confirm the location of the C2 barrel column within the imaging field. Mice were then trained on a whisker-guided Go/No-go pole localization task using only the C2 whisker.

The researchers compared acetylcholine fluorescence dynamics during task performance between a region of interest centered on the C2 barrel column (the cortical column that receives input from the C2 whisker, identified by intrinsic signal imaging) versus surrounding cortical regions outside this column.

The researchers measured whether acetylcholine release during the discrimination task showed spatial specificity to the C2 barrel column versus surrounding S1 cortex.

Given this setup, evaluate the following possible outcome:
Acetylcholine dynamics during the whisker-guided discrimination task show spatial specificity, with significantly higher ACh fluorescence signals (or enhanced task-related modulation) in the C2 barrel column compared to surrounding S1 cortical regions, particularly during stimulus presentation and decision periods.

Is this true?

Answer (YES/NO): NO